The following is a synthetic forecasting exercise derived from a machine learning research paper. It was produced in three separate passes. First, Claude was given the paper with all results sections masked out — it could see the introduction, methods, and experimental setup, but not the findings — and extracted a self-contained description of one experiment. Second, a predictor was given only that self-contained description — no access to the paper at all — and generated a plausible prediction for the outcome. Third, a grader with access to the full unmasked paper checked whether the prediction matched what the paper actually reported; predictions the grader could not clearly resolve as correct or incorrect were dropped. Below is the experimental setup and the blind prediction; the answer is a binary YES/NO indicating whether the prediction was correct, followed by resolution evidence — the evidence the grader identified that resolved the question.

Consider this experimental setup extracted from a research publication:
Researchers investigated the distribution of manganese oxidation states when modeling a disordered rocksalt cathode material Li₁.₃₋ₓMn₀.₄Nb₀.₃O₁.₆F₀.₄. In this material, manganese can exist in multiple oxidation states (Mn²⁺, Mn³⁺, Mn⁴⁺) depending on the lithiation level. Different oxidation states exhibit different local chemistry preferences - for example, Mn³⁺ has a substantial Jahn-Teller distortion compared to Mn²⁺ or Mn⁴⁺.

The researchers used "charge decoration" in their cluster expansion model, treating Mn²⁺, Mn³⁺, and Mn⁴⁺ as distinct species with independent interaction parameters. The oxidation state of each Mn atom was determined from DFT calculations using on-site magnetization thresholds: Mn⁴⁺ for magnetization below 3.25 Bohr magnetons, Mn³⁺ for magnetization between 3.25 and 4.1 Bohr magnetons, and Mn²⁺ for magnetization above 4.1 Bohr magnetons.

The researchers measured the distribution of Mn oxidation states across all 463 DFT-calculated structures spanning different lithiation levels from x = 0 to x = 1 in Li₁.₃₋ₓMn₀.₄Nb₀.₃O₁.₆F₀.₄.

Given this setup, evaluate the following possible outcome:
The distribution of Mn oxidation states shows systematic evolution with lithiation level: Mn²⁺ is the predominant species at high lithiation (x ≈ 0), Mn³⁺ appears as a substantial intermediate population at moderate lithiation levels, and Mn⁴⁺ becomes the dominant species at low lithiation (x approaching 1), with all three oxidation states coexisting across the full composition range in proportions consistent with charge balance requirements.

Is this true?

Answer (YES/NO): NO